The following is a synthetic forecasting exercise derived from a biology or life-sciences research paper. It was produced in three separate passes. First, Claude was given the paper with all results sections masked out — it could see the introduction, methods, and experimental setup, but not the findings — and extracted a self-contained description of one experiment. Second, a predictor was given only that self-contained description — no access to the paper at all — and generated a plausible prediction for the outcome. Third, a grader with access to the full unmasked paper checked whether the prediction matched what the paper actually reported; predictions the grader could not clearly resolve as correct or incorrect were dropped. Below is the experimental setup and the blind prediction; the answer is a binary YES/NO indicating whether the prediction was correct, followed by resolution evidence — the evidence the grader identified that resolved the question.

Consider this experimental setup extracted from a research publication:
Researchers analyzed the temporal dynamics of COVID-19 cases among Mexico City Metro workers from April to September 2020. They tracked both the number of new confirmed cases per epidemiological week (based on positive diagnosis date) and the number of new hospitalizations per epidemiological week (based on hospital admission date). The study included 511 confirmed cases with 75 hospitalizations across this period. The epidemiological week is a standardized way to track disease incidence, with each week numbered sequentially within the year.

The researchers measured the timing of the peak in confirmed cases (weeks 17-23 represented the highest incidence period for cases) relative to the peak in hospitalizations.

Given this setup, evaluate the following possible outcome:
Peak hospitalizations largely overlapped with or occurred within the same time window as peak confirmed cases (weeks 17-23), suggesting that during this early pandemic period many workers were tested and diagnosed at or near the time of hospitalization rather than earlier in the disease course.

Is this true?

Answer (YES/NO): NO